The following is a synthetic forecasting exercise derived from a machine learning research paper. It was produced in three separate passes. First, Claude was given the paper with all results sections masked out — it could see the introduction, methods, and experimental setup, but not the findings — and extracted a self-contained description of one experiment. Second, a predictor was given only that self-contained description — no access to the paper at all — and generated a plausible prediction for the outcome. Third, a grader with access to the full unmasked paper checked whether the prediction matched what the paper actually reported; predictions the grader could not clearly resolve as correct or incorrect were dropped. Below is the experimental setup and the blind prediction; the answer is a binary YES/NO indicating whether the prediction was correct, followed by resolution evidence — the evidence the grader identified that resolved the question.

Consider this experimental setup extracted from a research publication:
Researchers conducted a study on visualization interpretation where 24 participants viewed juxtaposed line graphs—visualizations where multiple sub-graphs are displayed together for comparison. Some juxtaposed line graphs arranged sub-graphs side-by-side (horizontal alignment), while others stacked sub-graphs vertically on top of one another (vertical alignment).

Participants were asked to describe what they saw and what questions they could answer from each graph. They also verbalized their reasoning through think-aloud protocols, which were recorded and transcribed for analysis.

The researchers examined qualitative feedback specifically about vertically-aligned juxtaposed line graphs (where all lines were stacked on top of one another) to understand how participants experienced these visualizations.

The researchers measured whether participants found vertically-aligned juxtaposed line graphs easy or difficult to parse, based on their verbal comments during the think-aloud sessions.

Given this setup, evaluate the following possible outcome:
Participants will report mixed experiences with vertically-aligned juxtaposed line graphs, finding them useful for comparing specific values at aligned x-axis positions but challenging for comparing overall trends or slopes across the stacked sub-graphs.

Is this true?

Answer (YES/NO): NO